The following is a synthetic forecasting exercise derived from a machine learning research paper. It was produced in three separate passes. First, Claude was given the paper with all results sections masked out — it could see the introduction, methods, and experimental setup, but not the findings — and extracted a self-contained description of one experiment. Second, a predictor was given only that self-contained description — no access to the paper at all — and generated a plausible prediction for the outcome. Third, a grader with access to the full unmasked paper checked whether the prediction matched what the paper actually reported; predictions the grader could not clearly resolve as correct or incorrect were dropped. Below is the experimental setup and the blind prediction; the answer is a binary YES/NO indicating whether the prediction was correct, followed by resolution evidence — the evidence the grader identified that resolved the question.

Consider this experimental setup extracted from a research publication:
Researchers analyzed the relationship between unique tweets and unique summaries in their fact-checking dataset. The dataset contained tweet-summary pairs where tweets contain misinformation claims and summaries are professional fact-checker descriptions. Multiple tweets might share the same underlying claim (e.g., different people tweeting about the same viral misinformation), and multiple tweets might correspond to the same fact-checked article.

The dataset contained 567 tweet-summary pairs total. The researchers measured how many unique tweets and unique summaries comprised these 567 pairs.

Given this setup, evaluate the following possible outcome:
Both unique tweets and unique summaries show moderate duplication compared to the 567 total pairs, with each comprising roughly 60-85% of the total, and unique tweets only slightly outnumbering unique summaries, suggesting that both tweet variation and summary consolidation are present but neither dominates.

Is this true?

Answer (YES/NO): NO